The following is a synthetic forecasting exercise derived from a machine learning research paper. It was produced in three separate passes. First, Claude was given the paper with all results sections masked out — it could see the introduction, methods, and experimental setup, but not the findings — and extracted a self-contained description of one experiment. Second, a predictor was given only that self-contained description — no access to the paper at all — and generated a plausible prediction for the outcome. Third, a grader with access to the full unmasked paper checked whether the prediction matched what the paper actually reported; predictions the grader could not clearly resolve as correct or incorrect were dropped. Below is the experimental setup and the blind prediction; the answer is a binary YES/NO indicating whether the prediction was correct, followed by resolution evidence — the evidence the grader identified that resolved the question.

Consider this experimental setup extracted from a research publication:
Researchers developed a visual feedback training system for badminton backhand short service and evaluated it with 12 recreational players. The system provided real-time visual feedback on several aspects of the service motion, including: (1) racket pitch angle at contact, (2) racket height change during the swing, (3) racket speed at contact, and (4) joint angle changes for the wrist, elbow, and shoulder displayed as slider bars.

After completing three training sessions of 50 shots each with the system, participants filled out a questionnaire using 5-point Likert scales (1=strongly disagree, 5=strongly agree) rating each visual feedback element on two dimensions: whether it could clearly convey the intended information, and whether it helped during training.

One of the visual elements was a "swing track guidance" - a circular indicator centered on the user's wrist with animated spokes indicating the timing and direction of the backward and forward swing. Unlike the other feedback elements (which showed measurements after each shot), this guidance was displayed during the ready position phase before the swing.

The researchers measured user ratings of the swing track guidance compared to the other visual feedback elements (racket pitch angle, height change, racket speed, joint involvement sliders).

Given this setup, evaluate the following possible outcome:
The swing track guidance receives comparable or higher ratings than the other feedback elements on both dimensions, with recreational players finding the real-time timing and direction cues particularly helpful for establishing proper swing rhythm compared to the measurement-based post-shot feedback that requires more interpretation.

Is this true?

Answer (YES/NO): NO